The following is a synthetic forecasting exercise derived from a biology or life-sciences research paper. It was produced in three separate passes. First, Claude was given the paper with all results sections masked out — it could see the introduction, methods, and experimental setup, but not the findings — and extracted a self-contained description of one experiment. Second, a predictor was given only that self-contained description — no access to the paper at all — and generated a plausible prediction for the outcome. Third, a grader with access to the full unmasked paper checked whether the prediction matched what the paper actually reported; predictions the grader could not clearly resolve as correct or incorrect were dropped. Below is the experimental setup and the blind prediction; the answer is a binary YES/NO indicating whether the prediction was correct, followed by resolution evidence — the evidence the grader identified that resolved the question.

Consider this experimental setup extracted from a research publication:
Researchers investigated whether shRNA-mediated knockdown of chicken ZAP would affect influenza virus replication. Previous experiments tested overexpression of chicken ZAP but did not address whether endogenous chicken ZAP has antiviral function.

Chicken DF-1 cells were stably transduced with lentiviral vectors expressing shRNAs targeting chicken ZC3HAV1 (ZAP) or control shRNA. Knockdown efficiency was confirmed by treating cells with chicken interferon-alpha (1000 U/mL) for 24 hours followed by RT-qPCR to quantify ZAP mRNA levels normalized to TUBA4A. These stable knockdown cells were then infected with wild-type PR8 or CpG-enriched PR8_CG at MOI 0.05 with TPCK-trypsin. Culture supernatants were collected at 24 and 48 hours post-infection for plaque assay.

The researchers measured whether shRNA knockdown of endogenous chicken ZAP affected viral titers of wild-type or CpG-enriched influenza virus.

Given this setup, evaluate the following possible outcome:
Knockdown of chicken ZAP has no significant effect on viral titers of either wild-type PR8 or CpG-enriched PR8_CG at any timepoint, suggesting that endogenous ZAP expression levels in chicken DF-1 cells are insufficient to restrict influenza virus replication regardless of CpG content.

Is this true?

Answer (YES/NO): YES